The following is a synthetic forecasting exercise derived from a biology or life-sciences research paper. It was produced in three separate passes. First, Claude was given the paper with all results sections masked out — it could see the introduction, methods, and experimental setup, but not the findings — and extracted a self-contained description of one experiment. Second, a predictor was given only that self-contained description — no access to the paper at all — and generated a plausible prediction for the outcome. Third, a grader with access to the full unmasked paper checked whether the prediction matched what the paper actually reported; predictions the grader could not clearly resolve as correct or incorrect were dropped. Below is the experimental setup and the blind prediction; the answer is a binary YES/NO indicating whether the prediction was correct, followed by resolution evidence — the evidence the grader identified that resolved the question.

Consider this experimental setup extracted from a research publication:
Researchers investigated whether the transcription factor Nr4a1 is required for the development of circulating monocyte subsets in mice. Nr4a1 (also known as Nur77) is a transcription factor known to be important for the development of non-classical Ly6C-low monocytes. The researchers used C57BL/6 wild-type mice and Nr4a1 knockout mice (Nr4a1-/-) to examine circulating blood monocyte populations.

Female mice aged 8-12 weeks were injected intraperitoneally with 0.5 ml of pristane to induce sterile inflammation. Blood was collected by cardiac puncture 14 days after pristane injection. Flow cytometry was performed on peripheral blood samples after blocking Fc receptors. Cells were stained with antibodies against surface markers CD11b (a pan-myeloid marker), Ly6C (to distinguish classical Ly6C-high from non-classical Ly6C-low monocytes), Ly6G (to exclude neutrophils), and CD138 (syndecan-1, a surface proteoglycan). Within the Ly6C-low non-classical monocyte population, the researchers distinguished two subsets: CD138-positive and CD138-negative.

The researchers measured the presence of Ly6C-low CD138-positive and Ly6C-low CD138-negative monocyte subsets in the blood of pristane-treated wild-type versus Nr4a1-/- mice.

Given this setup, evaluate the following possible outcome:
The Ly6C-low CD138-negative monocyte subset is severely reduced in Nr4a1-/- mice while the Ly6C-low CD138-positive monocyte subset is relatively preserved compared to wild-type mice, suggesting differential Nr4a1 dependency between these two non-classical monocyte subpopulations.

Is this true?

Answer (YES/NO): NO